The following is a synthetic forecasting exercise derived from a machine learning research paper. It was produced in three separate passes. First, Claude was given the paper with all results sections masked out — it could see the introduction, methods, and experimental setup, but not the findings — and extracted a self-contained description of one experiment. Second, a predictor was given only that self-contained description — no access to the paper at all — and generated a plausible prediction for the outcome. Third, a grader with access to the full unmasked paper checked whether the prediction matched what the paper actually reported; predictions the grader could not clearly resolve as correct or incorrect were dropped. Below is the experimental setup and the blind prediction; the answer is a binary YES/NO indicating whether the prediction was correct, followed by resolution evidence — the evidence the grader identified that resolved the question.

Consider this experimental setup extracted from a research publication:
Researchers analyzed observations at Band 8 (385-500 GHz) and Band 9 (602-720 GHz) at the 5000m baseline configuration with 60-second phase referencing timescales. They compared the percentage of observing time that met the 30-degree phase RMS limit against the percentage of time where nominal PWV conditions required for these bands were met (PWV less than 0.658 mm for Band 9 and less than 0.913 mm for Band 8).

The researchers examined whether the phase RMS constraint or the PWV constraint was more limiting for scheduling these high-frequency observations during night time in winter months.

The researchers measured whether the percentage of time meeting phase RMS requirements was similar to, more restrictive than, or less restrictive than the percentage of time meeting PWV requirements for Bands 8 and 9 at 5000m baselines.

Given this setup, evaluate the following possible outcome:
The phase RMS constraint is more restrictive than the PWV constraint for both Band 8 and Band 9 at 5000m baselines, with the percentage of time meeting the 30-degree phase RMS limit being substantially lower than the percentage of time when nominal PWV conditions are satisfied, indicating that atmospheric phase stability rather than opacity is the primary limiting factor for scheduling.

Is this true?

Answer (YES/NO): NO